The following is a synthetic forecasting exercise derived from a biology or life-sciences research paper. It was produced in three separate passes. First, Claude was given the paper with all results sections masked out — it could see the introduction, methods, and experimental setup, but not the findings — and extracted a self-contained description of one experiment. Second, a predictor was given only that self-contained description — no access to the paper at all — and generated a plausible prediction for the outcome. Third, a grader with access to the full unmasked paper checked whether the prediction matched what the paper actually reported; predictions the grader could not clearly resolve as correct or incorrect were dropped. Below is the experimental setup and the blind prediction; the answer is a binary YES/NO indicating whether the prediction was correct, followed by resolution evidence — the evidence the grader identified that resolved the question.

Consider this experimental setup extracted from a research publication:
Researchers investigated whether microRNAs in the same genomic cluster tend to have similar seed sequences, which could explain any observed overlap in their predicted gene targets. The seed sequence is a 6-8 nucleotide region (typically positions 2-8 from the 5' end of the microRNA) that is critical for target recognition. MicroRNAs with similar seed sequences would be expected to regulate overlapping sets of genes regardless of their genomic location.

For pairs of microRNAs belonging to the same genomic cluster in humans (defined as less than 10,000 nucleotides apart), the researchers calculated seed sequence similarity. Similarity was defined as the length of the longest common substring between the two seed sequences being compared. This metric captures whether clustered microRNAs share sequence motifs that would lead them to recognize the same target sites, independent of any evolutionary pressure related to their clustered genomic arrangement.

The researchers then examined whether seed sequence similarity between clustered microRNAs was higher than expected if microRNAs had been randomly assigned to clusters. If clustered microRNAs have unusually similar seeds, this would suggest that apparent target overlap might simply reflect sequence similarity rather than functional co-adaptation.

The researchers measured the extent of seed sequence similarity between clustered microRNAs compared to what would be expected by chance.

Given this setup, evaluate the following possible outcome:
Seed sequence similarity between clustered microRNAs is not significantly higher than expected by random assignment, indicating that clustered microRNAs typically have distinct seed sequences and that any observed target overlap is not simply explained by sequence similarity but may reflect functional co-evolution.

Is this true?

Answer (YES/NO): NO